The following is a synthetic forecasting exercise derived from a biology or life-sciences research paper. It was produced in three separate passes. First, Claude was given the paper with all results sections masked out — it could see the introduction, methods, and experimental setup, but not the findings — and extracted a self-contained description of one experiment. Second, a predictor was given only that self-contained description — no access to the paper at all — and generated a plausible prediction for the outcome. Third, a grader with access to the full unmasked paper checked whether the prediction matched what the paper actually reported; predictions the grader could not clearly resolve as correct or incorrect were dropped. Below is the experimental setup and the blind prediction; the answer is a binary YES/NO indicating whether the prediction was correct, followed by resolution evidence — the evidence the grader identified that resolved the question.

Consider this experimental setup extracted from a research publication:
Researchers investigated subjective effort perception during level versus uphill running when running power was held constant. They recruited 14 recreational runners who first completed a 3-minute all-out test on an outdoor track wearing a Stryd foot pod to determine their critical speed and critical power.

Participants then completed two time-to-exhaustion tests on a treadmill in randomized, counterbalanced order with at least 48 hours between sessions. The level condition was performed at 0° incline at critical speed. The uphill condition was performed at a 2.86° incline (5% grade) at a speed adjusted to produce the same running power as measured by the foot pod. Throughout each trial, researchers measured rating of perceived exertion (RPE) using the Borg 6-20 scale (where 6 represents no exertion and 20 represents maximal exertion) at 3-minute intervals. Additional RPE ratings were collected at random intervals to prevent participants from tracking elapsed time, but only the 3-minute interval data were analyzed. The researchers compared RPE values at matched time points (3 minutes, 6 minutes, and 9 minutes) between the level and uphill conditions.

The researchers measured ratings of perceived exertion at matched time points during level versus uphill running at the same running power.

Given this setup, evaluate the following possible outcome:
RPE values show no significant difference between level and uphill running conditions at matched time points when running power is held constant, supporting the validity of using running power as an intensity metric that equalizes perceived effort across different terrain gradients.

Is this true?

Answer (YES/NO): NO